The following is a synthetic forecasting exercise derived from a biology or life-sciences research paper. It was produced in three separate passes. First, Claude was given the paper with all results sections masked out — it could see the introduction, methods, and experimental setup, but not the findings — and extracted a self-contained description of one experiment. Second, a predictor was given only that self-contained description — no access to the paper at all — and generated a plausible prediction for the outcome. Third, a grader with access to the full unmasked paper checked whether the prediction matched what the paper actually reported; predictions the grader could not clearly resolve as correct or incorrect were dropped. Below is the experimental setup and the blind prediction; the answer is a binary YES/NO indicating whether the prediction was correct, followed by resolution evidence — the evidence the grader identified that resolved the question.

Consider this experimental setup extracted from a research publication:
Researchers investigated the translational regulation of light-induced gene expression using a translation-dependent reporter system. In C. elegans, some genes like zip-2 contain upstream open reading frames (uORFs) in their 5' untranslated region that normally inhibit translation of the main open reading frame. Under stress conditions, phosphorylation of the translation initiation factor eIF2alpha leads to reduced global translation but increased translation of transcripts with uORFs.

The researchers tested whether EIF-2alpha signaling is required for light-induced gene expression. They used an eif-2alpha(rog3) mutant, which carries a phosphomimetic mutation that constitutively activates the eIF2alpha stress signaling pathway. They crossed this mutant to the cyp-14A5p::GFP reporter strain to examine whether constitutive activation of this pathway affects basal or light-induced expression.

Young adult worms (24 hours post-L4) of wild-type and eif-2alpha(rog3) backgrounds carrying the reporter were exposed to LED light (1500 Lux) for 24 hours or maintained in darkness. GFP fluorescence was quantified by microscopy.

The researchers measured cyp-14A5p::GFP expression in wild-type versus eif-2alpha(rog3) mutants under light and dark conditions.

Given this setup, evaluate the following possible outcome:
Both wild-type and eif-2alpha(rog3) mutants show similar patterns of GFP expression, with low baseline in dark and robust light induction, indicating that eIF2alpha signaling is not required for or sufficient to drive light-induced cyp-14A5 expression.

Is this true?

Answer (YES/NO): NO